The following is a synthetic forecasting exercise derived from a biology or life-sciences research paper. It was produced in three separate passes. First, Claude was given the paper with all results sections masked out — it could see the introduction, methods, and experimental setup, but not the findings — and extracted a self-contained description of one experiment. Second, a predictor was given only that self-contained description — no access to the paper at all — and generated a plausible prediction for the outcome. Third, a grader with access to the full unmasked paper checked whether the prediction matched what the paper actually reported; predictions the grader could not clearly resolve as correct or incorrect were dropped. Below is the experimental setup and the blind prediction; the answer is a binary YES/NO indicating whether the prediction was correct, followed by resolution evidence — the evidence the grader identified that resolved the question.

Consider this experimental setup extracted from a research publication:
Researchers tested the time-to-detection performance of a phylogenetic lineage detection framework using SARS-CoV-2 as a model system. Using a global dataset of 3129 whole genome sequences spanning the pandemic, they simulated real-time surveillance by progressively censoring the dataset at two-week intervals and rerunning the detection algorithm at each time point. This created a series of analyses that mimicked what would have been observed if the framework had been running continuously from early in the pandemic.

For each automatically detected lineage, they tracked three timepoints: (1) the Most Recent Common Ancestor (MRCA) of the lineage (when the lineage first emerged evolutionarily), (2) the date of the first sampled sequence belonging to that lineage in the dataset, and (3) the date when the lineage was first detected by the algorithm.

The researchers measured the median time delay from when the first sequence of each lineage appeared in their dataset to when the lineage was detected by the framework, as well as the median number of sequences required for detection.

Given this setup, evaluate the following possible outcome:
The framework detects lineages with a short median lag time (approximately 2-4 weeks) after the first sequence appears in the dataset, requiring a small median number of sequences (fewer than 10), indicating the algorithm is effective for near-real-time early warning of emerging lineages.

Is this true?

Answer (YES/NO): NO